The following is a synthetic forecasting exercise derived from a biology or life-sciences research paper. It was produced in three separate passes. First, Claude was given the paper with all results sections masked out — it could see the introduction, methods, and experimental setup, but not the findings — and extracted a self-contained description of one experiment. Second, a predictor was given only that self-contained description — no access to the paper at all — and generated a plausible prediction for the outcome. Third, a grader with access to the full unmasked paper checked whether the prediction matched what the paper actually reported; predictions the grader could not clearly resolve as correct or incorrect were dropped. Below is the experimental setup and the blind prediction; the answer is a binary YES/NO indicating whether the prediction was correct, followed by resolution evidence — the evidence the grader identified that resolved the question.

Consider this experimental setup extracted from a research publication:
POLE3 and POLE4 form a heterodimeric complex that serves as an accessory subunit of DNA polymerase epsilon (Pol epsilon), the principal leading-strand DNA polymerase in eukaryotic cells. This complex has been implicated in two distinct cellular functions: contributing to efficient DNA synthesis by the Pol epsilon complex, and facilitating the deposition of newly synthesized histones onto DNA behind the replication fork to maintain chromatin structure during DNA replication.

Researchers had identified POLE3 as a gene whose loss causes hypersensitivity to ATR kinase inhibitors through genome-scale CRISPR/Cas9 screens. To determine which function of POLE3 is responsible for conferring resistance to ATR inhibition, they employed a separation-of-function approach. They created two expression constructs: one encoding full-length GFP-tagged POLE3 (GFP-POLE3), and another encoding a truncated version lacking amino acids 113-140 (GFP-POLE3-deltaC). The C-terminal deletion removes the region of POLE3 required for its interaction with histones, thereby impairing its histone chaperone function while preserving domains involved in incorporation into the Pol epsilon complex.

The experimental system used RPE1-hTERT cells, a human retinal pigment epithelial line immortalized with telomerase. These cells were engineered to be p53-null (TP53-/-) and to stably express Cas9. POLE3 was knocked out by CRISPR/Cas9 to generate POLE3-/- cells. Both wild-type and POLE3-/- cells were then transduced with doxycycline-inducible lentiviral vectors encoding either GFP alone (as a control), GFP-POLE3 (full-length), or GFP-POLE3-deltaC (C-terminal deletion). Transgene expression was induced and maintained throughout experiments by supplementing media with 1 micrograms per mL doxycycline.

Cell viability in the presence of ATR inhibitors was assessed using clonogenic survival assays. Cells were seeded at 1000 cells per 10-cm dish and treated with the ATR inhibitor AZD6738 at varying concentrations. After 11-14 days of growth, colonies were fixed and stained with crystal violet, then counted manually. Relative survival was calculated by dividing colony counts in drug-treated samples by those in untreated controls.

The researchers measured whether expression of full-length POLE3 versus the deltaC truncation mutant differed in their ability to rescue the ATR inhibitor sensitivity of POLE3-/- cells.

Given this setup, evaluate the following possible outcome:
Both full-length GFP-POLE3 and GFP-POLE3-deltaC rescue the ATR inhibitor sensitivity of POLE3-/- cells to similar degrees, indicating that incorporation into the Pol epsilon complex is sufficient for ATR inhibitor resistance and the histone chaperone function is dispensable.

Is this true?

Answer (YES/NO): YES